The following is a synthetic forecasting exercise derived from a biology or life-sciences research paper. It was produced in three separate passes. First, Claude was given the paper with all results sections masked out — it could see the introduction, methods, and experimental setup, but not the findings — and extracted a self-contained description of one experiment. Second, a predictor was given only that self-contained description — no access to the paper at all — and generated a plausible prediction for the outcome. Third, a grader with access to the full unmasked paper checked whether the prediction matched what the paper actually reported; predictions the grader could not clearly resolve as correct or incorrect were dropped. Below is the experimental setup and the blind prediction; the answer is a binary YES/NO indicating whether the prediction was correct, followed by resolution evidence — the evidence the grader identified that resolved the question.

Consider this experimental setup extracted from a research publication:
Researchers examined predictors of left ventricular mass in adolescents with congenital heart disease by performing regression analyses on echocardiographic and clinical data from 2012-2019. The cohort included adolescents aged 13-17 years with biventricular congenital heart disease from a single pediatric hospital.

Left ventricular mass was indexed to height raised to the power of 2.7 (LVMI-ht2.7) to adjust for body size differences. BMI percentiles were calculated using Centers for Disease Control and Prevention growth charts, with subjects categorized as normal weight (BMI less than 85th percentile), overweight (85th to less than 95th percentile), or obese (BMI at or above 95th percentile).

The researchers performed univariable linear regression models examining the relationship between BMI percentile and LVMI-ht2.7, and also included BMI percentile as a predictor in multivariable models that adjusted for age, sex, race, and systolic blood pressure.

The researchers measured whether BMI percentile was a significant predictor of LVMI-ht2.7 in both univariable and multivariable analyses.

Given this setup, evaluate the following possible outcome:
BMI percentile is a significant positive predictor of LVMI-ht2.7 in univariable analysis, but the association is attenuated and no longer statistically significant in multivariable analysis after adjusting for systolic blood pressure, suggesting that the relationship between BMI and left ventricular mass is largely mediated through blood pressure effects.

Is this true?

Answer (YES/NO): NO